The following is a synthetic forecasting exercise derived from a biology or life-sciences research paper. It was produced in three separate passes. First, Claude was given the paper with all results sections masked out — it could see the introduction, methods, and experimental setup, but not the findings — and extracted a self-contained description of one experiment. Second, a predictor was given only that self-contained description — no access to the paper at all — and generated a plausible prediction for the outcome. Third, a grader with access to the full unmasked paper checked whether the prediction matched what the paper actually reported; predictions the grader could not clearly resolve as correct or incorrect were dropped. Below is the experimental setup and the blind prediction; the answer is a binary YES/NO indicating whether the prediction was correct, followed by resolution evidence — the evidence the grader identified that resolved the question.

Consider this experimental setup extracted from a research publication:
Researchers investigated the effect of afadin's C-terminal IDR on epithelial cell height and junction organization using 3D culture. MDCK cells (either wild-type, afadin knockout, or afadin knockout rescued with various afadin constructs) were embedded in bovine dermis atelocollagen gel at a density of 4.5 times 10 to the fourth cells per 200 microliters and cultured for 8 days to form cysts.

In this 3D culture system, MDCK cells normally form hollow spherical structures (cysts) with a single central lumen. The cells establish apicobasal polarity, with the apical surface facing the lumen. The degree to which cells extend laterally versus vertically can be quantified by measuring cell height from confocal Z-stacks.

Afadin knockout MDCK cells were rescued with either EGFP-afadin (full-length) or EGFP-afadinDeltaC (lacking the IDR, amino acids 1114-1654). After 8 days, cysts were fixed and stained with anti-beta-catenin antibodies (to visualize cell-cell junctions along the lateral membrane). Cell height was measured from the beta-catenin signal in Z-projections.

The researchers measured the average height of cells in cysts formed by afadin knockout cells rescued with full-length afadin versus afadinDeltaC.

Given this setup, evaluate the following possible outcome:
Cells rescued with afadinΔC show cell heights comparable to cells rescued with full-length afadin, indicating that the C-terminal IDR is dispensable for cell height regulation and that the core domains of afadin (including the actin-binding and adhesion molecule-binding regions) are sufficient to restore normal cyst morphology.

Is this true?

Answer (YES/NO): NO